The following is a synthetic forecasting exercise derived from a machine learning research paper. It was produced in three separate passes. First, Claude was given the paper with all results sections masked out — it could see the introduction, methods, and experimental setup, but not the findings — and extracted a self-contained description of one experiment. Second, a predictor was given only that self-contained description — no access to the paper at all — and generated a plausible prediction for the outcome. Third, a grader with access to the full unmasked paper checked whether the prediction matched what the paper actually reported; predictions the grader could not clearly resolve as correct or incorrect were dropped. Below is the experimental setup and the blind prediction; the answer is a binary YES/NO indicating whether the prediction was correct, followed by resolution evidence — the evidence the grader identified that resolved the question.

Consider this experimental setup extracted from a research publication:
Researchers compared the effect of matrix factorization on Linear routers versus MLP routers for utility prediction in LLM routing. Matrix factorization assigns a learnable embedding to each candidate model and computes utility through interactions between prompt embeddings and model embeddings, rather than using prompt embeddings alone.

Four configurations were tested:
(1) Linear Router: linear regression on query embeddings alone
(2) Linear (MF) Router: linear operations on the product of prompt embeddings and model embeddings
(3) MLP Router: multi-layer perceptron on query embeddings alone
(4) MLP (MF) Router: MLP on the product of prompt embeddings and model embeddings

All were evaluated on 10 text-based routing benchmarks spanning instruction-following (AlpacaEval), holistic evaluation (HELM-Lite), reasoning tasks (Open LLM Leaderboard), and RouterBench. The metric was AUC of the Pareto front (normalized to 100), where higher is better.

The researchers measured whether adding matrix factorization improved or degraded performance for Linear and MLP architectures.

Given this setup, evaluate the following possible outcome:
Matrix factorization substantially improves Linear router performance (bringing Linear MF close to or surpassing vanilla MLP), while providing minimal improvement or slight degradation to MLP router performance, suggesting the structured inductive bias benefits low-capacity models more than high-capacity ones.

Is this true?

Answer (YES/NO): NO